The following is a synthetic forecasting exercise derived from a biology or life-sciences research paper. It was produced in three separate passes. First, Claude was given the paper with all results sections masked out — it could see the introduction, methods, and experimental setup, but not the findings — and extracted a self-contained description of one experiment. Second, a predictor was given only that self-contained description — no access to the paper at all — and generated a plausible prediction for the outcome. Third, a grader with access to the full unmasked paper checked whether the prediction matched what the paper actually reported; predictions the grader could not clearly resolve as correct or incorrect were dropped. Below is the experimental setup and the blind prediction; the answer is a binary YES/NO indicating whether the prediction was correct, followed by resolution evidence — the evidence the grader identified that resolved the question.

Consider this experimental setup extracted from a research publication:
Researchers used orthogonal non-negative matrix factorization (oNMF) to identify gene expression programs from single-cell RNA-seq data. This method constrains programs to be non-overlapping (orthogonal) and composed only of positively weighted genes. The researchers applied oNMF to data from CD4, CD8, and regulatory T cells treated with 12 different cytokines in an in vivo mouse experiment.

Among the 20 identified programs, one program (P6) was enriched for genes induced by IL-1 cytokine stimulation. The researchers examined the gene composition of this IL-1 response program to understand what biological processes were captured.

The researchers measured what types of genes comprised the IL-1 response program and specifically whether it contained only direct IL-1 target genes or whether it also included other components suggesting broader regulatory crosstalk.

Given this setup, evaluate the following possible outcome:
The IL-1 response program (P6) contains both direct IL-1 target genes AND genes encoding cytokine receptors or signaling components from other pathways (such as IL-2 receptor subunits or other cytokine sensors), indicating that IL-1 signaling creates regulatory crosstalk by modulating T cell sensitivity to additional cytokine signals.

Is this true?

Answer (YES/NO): YES